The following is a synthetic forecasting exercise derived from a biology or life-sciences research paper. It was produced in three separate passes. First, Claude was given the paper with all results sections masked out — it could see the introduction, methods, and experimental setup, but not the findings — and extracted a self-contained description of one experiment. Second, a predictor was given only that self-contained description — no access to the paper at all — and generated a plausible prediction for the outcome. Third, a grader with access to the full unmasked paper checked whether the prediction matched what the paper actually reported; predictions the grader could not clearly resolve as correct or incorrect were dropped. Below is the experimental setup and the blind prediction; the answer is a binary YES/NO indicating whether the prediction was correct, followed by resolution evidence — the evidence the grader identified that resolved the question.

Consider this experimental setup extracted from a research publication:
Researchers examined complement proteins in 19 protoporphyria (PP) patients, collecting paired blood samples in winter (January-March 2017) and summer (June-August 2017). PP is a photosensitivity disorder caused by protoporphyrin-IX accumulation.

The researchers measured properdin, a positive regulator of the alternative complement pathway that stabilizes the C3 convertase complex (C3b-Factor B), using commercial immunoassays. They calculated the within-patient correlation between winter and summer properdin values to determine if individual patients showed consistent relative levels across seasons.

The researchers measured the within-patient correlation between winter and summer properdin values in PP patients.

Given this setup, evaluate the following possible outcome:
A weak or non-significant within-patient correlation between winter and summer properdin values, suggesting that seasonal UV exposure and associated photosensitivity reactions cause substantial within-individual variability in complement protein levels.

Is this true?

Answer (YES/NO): YES